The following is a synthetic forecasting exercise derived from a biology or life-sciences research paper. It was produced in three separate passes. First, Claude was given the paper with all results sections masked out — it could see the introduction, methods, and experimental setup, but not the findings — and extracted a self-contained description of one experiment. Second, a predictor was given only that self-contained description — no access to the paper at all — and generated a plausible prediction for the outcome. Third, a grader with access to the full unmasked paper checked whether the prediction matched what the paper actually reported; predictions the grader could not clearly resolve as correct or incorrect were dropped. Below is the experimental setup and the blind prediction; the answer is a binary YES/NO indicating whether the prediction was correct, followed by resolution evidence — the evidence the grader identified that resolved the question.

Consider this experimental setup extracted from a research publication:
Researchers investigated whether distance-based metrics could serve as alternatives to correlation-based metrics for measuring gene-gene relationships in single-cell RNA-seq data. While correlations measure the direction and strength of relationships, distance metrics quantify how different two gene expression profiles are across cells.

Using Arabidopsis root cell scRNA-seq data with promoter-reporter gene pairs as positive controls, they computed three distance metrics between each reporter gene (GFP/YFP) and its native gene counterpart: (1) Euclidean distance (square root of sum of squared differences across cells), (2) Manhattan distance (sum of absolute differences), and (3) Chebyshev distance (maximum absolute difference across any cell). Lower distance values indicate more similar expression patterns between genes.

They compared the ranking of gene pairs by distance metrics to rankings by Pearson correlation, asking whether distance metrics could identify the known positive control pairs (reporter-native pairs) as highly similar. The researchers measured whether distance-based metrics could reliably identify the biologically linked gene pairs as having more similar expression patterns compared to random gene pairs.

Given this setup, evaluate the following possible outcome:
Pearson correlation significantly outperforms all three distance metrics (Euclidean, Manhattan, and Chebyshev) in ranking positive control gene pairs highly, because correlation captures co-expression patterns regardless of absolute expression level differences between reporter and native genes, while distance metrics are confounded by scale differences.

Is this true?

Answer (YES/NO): YES